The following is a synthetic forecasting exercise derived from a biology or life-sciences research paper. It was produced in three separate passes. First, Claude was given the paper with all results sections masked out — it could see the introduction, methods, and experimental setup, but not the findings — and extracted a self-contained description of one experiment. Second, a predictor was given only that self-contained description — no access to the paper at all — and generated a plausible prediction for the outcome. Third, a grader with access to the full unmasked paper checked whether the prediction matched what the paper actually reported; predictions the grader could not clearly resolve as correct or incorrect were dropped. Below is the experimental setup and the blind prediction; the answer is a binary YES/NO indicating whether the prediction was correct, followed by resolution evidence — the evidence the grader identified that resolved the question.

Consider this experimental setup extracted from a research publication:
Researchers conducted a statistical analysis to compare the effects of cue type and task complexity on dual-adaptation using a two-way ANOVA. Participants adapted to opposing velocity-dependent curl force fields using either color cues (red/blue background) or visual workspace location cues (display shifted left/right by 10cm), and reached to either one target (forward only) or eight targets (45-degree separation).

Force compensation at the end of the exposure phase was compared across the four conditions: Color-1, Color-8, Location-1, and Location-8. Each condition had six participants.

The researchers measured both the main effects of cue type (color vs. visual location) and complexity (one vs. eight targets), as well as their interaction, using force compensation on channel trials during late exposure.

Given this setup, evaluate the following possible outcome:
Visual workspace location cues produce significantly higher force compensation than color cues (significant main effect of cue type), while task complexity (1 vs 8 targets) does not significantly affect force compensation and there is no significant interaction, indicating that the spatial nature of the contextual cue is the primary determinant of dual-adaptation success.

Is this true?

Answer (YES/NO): NO